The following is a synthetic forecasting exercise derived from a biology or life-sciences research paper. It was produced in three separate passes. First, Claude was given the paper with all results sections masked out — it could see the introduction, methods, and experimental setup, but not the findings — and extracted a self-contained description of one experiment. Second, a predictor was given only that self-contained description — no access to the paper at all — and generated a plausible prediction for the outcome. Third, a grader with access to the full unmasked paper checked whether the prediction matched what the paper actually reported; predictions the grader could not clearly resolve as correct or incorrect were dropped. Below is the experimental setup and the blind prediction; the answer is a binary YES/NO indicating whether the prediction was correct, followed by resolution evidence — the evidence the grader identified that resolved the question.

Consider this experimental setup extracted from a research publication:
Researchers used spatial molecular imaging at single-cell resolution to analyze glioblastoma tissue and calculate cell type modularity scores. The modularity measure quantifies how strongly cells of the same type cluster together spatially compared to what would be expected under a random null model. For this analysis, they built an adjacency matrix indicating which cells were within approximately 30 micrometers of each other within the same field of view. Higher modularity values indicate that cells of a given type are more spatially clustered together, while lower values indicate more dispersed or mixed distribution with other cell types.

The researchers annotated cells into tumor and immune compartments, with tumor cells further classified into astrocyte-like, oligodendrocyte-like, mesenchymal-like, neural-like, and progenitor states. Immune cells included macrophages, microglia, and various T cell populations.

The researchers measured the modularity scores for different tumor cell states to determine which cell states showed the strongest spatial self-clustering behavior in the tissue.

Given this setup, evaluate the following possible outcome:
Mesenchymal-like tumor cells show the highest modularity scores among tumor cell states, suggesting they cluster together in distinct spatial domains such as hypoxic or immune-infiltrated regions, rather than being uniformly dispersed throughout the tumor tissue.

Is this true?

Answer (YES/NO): YES